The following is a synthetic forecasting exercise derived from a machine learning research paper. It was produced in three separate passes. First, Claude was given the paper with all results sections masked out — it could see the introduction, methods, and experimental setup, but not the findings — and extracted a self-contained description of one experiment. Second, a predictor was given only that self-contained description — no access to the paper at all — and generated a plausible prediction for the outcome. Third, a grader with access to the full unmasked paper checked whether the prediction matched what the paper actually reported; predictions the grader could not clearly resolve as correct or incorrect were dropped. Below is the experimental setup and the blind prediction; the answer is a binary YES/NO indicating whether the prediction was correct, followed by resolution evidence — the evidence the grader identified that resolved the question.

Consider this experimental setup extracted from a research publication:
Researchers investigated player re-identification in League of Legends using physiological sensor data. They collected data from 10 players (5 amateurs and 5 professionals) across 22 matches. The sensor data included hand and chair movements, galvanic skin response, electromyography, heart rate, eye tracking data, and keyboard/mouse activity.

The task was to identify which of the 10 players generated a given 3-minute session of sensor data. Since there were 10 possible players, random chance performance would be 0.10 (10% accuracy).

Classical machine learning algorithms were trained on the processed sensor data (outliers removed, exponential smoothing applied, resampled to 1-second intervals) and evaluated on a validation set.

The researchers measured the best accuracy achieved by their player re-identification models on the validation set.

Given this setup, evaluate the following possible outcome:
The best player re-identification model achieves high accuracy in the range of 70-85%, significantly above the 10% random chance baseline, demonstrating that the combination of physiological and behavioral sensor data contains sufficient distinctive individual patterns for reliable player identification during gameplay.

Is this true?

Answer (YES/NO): NO